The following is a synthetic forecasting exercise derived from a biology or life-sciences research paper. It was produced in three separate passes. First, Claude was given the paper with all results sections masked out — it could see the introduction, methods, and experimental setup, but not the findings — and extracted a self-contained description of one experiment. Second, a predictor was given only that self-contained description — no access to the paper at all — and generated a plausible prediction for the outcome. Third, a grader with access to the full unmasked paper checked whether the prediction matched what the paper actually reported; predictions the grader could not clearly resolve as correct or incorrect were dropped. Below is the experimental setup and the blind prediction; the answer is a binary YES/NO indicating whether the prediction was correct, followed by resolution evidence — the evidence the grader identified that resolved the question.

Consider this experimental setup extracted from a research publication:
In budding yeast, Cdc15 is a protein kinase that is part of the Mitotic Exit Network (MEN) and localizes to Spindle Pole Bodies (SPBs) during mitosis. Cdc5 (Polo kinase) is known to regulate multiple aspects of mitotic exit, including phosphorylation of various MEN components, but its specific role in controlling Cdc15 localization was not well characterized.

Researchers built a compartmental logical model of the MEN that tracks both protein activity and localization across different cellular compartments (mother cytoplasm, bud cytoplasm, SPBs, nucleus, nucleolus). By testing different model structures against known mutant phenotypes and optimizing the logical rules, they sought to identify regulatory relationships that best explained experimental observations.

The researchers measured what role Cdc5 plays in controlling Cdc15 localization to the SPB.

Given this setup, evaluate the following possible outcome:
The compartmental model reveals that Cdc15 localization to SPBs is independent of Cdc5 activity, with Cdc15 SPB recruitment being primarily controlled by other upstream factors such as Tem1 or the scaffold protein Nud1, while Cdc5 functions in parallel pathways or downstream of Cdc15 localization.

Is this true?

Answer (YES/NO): NO